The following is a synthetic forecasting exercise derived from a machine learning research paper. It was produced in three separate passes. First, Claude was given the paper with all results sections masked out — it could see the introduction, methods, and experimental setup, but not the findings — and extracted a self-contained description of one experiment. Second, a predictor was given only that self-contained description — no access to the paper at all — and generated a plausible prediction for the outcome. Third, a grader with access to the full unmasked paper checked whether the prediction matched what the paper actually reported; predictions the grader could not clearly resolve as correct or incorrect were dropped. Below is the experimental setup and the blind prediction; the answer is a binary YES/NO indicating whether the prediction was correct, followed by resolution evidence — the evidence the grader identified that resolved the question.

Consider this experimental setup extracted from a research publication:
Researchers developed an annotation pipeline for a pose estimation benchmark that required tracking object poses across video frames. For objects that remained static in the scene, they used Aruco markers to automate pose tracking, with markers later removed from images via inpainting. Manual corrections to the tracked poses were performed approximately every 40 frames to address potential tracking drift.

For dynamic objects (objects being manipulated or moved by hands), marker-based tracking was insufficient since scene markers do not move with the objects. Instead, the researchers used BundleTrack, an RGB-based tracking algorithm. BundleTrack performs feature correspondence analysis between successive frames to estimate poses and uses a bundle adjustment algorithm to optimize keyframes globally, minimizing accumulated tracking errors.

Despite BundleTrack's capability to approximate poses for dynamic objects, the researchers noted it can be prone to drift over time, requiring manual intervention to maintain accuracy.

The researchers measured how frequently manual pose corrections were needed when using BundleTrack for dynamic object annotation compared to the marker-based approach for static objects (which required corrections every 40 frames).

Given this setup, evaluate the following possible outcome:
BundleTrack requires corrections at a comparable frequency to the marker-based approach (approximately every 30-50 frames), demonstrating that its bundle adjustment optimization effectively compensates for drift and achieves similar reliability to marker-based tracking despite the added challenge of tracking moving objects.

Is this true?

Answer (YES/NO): NO